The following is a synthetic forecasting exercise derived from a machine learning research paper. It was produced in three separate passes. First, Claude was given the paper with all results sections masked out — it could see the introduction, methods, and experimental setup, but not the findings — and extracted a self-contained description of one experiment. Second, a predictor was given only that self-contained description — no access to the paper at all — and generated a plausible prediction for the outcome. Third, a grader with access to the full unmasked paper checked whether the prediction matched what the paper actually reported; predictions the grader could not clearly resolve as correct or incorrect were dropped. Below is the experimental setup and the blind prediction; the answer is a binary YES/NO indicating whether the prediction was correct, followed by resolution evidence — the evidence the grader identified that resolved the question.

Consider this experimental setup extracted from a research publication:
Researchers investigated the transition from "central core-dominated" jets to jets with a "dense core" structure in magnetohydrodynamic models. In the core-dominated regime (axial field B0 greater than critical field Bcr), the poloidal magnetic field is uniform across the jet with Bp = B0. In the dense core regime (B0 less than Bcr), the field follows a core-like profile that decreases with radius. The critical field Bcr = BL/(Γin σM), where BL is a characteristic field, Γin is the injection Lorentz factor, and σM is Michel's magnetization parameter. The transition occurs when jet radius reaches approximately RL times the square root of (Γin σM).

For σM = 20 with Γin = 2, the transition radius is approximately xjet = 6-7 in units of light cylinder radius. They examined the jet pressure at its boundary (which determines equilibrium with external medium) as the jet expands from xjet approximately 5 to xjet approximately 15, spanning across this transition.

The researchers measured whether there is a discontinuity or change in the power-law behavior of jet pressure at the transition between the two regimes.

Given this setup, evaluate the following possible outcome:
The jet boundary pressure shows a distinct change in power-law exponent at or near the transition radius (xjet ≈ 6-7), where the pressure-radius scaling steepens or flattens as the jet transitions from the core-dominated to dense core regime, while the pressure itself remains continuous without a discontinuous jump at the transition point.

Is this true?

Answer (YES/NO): YES